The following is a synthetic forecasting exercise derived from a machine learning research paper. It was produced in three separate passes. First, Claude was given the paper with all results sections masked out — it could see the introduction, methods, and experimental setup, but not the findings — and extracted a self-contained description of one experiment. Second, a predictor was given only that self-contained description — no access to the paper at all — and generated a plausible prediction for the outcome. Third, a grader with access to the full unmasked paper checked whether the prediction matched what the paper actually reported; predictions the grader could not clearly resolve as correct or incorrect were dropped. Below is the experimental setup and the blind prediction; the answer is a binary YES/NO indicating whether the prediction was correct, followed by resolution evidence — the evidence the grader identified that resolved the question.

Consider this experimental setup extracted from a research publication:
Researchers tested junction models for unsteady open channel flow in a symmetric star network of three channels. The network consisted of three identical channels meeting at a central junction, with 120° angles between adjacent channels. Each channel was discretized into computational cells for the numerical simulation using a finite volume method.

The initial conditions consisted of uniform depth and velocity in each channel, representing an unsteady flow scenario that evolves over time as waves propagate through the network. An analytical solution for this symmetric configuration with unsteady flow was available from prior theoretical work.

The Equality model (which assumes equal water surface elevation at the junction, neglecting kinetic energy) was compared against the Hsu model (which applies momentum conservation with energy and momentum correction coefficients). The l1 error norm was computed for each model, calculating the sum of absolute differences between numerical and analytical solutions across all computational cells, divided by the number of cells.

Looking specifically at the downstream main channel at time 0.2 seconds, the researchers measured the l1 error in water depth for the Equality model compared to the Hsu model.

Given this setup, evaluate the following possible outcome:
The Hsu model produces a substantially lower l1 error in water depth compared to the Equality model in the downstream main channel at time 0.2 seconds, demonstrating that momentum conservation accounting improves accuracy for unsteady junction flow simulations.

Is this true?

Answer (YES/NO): YES